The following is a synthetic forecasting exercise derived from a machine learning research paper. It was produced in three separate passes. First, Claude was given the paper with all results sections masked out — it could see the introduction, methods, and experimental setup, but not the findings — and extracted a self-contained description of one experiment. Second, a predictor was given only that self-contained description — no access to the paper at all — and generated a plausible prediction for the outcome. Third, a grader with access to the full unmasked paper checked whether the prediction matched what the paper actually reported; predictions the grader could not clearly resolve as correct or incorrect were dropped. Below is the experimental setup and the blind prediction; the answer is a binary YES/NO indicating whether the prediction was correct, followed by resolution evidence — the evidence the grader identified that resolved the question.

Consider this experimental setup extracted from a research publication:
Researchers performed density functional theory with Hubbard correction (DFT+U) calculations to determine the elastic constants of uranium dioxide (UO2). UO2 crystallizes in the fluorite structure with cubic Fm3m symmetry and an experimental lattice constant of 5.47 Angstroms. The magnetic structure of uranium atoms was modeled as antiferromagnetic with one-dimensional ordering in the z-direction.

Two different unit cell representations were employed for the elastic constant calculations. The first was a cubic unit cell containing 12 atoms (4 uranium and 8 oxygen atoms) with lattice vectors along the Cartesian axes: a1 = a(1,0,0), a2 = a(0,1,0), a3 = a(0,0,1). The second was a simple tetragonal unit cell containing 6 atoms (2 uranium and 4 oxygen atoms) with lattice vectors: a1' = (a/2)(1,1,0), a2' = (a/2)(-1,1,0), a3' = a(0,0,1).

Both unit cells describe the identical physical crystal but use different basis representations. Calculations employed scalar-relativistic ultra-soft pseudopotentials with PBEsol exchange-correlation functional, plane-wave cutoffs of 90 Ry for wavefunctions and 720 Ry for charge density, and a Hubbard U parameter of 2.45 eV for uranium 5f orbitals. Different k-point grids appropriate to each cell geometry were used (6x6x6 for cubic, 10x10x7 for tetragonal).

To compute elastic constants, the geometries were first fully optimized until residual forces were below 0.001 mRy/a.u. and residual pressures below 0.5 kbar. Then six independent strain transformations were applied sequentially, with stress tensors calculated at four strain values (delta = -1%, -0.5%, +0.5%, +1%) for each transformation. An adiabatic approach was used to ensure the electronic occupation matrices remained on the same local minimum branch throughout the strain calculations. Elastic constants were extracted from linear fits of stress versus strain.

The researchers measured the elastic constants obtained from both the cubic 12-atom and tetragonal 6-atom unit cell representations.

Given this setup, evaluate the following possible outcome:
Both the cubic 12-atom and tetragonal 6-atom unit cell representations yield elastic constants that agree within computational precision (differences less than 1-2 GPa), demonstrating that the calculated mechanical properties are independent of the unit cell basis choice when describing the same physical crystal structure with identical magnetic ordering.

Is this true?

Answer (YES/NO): YES